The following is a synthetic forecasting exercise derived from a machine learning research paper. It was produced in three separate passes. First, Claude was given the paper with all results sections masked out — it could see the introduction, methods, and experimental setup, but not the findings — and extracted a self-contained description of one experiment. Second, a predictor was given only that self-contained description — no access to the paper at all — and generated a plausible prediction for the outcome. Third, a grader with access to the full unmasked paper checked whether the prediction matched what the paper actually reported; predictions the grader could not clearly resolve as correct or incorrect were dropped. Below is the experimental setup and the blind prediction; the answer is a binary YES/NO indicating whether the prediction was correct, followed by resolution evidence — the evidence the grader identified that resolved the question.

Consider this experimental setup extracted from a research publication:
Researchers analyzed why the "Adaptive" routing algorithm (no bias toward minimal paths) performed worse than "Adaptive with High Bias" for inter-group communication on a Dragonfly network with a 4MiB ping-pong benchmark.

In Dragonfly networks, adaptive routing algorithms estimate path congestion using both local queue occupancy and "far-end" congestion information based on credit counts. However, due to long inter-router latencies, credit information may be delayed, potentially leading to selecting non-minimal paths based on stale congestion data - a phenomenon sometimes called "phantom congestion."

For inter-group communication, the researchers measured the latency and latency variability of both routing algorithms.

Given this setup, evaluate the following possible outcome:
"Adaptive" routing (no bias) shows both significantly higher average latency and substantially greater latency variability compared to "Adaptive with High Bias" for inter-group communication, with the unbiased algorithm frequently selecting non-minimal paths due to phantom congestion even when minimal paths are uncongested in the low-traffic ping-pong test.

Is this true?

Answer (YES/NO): YES